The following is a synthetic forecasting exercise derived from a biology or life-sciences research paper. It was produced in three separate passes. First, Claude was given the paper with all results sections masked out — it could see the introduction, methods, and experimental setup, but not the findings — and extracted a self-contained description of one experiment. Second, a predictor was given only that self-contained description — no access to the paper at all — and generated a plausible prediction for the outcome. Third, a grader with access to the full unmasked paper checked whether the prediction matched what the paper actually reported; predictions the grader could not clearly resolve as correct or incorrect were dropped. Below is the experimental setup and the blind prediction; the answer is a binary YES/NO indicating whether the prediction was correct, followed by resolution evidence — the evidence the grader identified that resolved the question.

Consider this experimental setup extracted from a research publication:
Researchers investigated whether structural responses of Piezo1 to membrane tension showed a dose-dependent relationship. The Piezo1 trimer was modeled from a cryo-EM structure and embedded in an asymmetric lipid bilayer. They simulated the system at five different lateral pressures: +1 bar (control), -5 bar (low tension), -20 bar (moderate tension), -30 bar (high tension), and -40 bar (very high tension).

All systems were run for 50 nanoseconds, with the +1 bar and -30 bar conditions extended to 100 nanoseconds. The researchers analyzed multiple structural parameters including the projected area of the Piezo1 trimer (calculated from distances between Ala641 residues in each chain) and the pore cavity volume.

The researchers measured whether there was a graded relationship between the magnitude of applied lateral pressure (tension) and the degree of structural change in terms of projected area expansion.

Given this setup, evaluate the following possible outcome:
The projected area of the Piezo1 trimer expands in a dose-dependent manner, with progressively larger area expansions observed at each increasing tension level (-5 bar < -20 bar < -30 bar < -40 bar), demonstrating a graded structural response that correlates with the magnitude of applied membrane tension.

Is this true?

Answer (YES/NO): YES